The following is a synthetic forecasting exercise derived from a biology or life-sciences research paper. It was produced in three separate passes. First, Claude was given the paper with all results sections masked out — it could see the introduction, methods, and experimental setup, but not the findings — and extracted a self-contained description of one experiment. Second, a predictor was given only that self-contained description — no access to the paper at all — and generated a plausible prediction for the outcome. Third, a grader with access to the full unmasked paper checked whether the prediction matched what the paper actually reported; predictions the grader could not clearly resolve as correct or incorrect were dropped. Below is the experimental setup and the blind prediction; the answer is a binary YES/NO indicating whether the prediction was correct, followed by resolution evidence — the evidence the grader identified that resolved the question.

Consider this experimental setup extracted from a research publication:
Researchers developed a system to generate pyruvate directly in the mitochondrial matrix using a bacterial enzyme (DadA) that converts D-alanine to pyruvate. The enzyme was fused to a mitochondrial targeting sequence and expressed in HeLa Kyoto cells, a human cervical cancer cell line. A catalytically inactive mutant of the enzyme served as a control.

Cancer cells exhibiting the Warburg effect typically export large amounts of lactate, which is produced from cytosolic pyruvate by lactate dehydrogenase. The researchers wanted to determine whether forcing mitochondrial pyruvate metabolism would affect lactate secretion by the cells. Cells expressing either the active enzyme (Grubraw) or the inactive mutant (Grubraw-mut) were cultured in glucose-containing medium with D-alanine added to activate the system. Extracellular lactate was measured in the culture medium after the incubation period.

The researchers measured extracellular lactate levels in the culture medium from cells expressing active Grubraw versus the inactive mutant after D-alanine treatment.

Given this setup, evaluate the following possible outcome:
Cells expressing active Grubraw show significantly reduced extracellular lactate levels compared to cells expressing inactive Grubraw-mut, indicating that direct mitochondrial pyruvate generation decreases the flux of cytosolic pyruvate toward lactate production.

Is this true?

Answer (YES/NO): NO